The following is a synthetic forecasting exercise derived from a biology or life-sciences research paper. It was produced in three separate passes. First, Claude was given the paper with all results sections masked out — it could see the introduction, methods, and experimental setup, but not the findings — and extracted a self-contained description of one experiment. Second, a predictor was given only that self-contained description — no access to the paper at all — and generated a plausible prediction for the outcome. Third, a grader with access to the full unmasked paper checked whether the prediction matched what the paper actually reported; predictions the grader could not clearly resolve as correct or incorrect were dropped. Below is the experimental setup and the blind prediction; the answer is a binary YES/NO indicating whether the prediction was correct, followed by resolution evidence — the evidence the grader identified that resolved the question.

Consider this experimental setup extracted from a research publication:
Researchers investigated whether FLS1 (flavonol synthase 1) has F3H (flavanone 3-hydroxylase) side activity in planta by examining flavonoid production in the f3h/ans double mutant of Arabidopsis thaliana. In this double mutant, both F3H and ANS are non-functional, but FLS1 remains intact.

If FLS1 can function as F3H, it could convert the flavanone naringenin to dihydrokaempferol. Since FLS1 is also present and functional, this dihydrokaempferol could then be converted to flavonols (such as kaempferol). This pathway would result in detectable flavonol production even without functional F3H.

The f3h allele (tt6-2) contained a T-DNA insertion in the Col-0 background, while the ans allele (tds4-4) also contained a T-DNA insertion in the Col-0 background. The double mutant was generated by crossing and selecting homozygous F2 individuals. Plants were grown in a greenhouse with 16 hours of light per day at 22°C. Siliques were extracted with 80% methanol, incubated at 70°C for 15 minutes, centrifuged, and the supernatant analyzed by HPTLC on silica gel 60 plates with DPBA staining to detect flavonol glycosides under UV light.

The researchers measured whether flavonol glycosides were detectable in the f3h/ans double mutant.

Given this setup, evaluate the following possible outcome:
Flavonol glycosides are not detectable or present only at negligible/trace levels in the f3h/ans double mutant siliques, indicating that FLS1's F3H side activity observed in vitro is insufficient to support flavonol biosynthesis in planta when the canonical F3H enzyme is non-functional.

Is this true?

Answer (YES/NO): NO